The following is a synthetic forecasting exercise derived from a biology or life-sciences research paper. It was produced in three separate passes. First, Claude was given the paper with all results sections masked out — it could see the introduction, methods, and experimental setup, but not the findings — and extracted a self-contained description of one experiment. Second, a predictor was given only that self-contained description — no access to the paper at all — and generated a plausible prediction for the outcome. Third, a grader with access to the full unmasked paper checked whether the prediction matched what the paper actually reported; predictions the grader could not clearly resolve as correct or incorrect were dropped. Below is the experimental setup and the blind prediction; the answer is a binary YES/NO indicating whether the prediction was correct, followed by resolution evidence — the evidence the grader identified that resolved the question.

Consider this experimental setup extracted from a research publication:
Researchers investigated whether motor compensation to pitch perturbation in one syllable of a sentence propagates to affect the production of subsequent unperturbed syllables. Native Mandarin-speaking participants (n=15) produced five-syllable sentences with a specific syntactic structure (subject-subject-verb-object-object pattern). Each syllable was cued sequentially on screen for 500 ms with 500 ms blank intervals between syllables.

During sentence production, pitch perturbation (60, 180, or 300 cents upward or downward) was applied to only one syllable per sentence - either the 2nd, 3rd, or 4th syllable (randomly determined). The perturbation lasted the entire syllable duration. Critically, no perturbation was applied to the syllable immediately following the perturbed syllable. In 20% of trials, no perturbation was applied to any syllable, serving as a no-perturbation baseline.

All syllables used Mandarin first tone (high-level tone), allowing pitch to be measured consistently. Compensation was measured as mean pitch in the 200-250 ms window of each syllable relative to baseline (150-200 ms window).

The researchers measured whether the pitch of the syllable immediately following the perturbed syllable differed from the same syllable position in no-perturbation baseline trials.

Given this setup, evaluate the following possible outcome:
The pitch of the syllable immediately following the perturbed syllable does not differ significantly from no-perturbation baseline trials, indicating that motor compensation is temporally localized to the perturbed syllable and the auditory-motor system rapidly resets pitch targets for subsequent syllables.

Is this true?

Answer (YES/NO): NO